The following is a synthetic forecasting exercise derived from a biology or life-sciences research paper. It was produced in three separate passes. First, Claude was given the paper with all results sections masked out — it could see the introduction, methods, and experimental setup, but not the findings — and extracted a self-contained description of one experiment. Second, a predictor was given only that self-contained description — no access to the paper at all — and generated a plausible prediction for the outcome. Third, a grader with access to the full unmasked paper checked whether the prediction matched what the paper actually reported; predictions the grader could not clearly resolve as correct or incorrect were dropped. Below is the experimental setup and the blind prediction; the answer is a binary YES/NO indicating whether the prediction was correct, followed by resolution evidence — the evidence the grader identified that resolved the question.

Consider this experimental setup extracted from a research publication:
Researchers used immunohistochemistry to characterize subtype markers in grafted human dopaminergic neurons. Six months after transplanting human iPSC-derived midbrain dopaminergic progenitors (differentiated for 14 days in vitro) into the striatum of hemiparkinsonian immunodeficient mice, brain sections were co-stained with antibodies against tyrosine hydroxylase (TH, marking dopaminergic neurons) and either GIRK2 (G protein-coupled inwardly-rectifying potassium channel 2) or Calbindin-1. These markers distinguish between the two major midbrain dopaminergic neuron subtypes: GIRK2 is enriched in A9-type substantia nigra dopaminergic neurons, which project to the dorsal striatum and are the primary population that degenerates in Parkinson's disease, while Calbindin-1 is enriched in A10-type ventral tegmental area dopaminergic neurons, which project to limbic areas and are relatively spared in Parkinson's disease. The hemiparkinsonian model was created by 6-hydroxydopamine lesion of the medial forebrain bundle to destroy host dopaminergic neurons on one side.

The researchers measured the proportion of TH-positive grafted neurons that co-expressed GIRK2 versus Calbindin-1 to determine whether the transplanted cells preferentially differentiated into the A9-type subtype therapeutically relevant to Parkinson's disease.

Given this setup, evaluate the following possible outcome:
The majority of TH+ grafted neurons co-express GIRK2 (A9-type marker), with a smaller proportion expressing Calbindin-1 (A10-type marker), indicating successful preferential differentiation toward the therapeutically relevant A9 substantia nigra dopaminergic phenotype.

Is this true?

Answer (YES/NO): YES